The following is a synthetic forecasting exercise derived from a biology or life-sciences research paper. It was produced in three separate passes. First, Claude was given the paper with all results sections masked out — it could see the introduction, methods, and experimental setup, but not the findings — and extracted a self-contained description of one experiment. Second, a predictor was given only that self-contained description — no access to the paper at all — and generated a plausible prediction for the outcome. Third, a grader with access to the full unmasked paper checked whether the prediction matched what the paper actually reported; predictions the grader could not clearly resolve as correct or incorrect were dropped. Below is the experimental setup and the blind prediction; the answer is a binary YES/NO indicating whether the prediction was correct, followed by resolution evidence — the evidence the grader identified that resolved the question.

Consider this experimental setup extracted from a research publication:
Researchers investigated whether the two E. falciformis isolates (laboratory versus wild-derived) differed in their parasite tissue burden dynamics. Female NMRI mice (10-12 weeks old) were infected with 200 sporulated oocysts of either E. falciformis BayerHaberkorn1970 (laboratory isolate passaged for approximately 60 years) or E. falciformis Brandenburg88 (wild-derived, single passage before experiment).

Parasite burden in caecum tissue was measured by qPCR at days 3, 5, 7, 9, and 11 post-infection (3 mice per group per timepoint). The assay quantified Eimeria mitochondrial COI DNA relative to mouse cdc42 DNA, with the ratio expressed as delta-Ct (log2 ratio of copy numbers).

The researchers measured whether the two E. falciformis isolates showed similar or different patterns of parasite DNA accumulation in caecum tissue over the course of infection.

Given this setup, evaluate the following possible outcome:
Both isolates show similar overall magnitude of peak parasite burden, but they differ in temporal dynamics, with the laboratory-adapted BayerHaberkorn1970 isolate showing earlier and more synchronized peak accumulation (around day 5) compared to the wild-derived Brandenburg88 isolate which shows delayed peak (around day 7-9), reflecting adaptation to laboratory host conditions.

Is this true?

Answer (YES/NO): NO